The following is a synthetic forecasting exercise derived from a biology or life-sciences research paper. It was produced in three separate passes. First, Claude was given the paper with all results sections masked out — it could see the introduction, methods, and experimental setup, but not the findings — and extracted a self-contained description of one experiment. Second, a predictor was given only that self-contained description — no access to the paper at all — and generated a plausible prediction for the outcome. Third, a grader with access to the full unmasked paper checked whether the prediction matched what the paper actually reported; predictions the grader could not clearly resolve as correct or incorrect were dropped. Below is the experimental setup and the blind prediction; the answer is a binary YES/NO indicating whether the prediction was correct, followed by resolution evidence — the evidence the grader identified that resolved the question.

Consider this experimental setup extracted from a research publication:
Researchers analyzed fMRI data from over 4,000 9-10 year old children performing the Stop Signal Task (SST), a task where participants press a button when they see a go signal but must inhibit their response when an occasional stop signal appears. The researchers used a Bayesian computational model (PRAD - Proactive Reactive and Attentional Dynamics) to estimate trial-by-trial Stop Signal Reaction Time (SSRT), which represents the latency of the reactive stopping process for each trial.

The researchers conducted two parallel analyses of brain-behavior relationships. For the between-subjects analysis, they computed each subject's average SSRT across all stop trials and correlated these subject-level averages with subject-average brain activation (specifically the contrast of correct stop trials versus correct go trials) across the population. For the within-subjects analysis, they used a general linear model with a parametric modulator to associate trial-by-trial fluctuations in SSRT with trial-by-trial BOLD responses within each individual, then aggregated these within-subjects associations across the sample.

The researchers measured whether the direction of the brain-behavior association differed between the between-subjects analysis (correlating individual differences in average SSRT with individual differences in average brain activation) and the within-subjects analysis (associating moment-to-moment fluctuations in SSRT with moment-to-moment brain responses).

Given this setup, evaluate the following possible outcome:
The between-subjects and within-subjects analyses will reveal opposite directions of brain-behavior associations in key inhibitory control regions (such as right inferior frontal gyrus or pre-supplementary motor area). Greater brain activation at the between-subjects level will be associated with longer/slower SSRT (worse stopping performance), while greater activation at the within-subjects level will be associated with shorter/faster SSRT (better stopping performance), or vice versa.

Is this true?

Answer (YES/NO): YES